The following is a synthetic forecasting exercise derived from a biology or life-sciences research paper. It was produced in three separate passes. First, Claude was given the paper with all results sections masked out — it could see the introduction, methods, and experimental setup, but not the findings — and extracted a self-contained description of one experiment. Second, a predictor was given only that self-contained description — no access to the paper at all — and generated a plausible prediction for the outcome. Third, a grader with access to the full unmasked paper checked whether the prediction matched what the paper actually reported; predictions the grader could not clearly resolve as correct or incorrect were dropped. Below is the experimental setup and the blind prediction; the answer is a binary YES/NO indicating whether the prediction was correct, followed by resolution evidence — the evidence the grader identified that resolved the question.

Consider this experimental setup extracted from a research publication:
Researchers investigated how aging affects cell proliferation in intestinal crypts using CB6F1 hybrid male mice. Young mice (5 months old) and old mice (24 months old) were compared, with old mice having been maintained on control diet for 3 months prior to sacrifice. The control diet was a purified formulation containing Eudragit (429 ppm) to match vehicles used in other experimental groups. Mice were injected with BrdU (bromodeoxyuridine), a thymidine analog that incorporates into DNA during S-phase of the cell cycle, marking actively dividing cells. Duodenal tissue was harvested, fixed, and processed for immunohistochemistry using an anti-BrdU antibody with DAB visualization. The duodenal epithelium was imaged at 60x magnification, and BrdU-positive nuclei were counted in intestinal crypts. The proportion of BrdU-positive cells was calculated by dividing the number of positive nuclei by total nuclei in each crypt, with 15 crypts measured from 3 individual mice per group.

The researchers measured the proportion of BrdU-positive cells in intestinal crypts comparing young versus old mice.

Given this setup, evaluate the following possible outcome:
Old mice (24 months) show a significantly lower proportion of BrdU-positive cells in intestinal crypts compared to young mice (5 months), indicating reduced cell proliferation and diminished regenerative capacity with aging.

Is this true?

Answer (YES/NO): YES